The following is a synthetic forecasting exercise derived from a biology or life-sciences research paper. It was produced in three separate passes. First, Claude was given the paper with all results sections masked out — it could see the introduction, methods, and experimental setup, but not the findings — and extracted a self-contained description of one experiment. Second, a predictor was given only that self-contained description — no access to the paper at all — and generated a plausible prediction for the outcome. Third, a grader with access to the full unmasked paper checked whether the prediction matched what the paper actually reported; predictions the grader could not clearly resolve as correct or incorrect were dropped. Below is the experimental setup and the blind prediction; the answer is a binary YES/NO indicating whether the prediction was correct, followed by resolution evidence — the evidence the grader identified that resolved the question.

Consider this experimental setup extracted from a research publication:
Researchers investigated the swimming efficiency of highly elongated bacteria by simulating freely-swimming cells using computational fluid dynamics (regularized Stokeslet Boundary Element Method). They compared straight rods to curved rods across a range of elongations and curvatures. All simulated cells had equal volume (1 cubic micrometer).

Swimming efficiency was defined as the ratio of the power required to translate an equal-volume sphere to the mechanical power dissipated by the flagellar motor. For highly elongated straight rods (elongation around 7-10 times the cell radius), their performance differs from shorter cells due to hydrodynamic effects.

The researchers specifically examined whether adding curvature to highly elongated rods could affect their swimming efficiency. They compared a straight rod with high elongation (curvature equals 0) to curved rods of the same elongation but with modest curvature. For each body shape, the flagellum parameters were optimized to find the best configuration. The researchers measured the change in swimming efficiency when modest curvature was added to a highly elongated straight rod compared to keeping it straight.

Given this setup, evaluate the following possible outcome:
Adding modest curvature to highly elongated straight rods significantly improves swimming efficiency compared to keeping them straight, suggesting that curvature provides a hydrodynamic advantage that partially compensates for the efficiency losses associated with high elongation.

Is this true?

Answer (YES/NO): YES